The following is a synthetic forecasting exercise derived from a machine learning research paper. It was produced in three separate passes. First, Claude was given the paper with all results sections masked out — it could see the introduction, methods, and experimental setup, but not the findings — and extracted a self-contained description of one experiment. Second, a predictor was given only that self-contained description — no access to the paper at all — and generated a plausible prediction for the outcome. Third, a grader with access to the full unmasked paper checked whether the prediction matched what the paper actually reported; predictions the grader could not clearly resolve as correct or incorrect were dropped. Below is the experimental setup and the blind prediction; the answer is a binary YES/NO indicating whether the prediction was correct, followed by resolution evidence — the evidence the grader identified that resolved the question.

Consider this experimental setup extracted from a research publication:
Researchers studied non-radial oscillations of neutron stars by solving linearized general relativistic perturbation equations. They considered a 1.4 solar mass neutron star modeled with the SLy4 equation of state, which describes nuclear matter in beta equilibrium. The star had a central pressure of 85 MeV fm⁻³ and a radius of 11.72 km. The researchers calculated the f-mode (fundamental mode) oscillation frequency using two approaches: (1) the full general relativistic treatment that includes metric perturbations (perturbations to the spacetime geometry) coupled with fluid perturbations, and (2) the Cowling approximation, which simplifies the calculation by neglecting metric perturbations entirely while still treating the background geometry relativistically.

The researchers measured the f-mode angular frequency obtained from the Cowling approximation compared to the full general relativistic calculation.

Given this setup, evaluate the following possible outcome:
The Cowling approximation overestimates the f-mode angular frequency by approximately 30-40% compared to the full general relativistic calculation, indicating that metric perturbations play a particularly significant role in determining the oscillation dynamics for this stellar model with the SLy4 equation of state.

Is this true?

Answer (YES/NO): NO